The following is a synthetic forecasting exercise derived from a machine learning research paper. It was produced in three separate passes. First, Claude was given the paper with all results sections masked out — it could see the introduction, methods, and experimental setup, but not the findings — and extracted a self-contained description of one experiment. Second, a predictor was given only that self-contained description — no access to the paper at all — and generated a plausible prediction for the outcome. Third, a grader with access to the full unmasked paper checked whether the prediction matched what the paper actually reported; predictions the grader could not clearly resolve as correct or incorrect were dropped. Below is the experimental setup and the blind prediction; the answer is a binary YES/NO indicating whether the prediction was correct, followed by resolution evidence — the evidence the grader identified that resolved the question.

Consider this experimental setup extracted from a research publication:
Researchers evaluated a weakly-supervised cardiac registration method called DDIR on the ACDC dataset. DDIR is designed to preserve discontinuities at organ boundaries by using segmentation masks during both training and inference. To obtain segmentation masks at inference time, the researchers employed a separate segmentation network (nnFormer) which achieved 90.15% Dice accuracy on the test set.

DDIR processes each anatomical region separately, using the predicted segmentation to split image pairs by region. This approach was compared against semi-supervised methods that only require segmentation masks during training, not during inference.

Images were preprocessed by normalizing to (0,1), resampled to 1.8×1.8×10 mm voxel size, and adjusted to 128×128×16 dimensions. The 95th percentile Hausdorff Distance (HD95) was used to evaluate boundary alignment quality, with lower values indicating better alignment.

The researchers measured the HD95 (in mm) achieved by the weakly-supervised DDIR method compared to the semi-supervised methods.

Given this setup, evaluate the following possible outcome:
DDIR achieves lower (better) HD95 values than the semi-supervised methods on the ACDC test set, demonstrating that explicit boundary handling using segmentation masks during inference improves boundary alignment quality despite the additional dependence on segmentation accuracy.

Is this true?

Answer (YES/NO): NO